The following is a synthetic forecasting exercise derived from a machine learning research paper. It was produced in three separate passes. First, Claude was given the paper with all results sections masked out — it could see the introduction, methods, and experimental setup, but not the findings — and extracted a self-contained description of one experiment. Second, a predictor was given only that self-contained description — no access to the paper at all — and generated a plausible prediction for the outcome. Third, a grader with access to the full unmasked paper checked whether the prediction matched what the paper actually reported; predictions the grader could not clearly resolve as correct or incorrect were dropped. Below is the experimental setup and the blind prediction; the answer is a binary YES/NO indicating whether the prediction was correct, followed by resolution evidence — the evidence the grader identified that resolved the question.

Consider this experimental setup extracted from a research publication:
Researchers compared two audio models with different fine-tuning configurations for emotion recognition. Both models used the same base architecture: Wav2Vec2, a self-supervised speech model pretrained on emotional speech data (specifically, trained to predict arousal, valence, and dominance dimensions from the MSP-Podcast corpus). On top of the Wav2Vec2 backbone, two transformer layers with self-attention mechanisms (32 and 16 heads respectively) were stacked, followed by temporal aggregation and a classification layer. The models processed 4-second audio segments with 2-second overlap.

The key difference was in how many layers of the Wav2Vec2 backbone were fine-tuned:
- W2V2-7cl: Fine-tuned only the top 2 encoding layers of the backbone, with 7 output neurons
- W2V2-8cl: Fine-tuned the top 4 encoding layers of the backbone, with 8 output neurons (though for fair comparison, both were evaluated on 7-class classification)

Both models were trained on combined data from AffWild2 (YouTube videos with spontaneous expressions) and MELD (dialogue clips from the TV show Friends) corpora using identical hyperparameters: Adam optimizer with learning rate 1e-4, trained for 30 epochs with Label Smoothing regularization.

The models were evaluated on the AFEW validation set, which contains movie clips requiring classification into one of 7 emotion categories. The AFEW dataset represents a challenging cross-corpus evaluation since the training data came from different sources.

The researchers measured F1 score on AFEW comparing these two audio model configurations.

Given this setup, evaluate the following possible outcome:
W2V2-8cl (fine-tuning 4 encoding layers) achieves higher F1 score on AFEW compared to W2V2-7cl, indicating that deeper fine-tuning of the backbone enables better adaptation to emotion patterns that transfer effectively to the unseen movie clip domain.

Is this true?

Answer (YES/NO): NO